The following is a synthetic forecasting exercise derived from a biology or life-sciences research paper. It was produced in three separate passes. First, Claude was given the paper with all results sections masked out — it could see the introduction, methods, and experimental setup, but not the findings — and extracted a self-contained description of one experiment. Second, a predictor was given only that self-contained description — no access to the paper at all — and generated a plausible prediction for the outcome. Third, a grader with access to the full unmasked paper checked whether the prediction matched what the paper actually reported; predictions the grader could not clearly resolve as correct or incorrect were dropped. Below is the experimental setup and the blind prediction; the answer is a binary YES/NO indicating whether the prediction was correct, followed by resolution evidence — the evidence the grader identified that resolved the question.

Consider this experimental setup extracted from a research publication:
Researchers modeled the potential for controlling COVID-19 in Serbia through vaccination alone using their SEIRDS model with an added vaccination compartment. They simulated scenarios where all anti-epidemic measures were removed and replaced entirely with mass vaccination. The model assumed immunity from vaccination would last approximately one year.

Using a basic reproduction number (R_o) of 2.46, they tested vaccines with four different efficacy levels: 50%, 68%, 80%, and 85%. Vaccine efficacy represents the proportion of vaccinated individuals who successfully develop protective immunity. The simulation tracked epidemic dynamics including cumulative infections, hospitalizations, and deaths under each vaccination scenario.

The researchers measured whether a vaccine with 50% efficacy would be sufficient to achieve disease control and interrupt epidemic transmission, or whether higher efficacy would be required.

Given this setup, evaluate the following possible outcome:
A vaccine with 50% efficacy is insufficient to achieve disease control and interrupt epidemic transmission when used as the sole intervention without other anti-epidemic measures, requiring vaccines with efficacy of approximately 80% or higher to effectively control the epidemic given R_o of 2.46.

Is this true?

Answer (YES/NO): NO